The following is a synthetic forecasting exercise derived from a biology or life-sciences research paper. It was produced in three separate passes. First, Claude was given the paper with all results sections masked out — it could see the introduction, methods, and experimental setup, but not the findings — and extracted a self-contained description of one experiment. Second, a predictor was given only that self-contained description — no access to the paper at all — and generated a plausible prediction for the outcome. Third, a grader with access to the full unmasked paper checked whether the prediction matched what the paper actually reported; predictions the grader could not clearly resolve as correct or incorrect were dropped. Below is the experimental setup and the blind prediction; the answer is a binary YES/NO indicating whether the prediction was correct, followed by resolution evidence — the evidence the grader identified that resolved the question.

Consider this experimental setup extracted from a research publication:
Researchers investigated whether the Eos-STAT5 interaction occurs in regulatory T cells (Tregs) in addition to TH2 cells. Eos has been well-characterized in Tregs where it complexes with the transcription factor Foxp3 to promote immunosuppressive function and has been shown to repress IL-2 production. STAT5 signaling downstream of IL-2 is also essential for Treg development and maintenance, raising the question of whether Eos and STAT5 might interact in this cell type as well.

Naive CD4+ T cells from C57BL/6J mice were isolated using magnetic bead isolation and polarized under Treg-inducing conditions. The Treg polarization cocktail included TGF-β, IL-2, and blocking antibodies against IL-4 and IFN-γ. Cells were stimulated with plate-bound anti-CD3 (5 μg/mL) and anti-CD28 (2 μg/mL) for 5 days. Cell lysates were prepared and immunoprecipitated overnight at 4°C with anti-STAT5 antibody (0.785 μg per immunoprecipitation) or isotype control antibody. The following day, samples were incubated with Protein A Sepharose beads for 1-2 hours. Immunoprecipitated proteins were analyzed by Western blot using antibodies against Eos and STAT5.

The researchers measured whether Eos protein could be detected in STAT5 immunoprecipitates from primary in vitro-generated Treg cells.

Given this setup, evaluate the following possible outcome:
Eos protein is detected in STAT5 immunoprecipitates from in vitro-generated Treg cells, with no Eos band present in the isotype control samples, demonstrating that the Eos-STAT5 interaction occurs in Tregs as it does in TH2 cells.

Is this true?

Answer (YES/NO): YES